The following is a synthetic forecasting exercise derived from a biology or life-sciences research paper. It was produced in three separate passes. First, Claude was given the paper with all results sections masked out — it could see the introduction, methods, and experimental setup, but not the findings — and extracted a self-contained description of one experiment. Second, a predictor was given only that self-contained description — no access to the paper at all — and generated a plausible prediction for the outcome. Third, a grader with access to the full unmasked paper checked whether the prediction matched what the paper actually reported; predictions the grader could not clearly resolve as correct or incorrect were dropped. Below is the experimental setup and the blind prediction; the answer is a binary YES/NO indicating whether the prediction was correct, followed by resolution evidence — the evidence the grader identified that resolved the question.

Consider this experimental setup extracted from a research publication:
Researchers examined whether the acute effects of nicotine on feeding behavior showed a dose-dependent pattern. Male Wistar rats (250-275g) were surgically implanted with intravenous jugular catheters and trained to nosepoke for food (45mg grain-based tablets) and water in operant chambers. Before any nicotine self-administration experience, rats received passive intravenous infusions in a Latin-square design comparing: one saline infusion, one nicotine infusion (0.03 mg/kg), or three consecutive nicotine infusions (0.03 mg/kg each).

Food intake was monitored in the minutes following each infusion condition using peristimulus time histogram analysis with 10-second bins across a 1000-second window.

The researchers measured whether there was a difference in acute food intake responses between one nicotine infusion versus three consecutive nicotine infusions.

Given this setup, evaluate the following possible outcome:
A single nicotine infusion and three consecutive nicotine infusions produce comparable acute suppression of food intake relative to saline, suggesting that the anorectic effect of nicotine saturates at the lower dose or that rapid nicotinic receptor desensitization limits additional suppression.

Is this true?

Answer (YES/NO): NO